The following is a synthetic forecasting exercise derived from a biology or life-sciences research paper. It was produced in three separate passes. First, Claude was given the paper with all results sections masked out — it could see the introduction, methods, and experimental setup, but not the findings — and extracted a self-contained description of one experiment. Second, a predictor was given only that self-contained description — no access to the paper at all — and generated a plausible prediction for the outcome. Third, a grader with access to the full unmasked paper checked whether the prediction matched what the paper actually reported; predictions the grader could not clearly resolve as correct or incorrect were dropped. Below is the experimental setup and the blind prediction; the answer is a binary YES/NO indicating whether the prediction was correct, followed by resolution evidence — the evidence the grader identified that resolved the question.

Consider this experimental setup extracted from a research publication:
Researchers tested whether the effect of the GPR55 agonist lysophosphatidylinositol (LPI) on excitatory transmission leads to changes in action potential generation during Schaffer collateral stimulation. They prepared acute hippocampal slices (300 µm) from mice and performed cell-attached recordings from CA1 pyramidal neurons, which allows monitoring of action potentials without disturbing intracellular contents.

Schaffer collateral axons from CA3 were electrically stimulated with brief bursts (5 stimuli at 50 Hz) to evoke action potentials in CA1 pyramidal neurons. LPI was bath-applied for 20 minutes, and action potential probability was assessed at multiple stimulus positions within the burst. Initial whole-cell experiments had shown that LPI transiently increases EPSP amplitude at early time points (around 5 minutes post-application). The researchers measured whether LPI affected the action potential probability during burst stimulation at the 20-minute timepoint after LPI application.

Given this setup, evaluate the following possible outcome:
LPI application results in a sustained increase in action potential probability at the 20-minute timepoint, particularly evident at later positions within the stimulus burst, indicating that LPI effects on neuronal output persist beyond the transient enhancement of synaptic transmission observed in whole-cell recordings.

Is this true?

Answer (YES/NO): NO